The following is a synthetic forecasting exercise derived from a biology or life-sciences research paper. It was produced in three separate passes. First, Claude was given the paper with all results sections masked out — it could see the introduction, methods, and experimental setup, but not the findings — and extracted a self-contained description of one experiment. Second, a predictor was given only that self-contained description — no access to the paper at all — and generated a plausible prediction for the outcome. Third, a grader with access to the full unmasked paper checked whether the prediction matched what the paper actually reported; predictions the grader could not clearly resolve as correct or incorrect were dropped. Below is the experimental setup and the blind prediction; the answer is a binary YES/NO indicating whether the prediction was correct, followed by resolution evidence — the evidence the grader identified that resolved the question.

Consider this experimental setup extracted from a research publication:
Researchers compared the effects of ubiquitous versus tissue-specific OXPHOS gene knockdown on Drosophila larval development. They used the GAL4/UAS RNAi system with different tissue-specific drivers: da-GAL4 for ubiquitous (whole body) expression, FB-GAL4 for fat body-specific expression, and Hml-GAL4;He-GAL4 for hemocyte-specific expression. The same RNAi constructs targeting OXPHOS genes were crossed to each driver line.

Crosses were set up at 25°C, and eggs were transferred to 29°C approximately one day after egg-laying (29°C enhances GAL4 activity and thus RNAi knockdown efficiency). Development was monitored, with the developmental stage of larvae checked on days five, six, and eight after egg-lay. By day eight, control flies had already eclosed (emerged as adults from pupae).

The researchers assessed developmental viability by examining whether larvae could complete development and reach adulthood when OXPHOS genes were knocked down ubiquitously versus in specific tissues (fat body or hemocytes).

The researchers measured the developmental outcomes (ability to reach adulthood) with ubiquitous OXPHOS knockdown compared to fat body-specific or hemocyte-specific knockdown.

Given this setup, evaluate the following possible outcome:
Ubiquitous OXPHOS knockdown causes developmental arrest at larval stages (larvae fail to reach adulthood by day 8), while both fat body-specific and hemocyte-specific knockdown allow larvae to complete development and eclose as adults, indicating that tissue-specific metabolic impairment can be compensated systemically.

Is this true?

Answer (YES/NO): NO